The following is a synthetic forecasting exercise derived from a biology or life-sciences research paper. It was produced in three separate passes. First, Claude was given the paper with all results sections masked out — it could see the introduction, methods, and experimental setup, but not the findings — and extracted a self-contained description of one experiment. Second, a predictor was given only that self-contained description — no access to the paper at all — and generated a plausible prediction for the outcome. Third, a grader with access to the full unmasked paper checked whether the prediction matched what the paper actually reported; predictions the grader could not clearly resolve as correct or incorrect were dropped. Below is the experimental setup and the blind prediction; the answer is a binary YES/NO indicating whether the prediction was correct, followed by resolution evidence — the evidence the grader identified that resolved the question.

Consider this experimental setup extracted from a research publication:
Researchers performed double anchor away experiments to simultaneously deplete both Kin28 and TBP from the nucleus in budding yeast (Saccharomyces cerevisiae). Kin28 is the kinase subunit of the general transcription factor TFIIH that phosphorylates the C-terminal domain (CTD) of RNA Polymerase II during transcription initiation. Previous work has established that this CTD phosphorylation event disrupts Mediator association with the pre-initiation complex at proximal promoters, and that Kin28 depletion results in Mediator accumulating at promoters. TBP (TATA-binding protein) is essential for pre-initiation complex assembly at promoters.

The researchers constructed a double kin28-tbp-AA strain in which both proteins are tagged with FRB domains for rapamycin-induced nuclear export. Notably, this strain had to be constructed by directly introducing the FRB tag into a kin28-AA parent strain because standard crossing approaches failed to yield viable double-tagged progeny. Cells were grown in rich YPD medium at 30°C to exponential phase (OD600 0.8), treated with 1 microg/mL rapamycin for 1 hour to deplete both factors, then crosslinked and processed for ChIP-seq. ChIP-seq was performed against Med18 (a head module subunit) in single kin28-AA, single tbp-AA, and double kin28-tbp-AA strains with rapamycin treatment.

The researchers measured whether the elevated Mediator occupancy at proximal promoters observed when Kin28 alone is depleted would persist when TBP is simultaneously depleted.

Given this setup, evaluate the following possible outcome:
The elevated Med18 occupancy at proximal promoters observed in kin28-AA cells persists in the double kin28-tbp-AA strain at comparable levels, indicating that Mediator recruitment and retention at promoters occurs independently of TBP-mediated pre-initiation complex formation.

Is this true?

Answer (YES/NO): NO